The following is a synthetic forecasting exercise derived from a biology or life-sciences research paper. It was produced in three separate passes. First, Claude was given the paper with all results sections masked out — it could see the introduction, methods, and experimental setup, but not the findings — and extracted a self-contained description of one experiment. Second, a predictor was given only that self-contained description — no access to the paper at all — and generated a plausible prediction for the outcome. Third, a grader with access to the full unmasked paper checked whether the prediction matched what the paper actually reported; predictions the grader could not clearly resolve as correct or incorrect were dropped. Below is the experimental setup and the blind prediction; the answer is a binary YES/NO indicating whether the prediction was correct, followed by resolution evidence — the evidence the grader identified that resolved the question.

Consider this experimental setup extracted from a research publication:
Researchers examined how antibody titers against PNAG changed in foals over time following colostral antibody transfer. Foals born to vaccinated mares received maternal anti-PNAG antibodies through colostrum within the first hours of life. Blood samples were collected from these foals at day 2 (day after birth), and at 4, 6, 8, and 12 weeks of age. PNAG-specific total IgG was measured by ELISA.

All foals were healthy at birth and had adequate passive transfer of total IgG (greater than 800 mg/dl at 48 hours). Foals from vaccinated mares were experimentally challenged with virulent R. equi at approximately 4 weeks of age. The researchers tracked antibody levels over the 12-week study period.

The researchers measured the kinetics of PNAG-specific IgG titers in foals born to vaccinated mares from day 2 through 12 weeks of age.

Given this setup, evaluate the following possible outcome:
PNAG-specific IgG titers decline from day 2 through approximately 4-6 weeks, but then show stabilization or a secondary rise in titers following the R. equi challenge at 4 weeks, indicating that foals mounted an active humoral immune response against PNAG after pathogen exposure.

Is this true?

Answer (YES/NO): NO